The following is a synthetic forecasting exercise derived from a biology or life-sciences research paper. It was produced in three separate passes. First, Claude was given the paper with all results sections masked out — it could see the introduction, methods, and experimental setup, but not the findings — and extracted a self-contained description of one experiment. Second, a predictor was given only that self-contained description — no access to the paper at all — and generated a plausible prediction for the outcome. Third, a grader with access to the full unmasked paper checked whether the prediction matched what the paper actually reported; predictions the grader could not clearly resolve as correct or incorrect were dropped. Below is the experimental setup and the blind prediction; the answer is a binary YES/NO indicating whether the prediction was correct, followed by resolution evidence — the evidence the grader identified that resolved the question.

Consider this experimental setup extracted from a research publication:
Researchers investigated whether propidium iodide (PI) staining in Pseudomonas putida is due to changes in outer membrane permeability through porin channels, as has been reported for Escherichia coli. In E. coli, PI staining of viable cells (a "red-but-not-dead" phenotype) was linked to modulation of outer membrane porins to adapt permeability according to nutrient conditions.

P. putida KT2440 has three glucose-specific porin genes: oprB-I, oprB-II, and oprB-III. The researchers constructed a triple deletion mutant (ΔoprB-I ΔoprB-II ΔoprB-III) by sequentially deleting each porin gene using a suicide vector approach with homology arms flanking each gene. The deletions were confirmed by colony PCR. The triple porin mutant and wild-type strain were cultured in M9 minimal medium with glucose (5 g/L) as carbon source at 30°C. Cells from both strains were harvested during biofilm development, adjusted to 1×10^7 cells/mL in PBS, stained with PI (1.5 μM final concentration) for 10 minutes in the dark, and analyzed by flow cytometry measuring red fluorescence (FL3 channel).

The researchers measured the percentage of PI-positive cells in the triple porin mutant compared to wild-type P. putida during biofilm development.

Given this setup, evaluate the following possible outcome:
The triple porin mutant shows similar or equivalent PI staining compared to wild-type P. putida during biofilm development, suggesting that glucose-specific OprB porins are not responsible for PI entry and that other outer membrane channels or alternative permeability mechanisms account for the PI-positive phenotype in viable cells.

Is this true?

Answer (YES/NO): NO